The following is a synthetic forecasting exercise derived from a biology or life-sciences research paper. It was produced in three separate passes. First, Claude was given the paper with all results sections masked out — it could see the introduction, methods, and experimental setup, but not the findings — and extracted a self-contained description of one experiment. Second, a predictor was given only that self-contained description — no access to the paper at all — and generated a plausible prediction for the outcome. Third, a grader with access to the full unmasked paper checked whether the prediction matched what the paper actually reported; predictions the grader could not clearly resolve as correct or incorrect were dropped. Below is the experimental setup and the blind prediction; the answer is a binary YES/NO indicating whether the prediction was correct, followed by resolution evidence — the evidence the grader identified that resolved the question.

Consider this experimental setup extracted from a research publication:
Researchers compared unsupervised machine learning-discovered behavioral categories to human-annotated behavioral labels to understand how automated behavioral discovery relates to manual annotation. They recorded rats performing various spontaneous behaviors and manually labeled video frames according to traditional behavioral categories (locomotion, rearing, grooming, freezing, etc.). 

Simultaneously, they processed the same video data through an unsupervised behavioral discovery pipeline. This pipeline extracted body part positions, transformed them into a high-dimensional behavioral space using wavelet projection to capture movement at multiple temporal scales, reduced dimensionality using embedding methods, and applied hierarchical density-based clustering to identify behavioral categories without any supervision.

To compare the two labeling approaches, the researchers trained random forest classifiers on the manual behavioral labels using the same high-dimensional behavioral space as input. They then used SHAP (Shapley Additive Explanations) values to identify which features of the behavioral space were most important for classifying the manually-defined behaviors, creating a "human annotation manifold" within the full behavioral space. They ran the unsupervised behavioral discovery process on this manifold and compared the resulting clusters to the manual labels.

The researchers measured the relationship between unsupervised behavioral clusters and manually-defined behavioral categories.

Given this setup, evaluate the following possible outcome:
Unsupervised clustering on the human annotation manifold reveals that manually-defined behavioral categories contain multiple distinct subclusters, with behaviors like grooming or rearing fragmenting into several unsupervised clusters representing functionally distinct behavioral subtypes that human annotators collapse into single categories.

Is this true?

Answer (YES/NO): YES